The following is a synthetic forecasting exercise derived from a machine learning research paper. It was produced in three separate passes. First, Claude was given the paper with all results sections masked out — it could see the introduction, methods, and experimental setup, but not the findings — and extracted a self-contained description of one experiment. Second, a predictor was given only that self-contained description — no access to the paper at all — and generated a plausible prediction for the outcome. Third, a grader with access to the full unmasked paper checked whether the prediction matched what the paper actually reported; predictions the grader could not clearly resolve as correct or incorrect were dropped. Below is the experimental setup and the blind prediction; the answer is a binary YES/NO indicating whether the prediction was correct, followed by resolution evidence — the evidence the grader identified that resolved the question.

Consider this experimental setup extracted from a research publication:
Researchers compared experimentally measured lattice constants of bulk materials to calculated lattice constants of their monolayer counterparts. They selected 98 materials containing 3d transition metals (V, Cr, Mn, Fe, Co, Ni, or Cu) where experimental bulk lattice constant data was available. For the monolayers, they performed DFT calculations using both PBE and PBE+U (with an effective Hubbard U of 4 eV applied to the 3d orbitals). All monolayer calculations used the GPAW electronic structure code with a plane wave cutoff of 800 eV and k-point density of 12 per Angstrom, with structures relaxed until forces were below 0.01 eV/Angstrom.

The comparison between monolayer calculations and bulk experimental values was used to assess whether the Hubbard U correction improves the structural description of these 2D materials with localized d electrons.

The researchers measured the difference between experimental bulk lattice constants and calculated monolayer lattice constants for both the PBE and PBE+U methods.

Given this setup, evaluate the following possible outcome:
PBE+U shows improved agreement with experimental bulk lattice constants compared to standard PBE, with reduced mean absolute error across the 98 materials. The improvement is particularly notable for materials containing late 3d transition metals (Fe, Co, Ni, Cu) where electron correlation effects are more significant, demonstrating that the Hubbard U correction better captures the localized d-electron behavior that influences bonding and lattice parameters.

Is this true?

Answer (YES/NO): NO